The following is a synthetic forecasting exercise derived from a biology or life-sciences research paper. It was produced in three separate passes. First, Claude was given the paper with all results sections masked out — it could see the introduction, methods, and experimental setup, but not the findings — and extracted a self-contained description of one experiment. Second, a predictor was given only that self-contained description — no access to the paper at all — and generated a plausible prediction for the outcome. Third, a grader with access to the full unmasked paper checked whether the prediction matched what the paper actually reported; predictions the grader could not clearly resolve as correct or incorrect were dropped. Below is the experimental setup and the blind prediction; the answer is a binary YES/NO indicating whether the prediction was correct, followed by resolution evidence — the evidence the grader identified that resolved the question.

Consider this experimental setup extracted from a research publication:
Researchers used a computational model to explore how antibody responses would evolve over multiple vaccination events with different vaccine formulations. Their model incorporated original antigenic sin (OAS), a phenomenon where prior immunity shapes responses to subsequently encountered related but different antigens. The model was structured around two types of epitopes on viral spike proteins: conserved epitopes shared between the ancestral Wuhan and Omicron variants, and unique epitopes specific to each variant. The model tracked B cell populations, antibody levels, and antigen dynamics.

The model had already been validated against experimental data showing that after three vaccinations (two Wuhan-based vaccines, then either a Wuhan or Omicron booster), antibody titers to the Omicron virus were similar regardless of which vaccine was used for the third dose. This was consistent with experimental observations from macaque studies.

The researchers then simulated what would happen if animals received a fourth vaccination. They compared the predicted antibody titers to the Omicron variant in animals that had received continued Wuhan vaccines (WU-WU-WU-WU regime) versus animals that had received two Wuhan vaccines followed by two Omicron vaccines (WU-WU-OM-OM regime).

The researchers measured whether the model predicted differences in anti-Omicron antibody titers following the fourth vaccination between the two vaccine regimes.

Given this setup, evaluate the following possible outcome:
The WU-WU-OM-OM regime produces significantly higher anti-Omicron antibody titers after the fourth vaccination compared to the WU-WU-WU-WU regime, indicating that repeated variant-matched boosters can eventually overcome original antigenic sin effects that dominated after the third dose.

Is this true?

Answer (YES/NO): YES